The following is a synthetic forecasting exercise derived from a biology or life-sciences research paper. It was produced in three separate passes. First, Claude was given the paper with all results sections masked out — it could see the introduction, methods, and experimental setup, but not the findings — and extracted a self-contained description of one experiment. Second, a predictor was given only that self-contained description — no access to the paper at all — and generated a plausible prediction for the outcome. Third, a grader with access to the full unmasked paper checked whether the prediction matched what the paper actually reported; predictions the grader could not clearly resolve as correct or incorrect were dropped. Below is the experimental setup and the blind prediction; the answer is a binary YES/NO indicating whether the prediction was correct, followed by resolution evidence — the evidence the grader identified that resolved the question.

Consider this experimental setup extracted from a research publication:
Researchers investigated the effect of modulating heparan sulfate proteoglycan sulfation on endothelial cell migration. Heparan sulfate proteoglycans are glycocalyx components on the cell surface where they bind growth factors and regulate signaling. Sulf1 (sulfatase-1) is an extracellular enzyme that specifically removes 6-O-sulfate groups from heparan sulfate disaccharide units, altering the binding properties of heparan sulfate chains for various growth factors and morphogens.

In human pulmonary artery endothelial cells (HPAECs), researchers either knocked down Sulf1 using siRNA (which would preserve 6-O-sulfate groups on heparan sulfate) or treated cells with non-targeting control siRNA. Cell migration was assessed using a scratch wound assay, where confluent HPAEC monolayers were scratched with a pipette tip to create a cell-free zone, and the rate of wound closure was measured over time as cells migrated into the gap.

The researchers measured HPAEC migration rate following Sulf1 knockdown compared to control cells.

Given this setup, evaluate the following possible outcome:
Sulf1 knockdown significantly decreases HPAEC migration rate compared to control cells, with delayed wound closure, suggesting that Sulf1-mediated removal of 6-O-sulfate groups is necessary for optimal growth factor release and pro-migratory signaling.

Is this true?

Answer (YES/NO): NO